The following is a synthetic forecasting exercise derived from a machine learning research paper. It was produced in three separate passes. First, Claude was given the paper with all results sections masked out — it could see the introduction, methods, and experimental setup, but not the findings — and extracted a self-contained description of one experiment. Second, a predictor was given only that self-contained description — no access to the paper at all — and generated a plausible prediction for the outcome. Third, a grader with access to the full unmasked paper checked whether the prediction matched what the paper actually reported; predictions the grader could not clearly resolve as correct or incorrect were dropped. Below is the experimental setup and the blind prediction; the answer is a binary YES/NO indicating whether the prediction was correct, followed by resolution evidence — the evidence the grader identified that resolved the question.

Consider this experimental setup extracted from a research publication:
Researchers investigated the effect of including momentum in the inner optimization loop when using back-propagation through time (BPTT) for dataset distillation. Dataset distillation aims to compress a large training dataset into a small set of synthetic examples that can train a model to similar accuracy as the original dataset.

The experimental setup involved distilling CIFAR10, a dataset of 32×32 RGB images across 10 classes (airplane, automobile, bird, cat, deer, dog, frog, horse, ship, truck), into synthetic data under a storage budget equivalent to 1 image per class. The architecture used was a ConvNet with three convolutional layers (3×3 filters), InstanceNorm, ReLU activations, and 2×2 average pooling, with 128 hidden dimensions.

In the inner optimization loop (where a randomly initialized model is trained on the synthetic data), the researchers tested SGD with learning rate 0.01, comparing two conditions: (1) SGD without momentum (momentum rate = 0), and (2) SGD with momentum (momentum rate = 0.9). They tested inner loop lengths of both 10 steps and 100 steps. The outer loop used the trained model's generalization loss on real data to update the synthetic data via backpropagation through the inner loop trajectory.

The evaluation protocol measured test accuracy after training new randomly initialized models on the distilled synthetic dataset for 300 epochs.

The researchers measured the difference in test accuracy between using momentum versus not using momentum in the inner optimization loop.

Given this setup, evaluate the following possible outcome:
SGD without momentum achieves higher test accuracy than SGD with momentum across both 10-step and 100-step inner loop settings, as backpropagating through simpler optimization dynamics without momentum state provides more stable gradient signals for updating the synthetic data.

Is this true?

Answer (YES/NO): NO